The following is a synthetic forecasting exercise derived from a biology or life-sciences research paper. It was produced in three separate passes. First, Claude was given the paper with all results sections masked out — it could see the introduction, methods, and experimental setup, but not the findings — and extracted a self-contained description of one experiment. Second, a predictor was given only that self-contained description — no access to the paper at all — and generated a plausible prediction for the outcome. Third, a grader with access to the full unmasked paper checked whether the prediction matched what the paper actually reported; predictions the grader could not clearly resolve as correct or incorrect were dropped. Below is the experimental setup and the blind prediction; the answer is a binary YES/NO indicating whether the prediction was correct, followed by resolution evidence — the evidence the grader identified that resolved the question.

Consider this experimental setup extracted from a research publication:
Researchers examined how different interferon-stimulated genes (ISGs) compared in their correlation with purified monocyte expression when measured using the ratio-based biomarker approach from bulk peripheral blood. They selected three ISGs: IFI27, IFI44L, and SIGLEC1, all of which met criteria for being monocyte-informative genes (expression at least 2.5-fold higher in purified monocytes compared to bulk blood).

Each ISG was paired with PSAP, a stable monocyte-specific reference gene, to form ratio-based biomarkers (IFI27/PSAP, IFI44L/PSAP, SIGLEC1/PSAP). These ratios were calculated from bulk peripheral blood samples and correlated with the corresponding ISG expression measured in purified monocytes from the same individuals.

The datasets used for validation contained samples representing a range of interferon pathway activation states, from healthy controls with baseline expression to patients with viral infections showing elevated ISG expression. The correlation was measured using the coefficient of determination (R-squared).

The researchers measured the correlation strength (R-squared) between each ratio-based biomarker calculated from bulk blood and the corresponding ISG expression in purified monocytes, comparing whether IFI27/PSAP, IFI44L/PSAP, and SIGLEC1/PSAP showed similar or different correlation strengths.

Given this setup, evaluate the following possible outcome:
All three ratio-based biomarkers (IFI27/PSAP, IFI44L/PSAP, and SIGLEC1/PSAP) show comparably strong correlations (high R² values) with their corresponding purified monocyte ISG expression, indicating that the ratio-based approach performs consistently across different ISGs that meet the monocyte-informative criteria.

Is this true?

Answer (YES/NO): NO